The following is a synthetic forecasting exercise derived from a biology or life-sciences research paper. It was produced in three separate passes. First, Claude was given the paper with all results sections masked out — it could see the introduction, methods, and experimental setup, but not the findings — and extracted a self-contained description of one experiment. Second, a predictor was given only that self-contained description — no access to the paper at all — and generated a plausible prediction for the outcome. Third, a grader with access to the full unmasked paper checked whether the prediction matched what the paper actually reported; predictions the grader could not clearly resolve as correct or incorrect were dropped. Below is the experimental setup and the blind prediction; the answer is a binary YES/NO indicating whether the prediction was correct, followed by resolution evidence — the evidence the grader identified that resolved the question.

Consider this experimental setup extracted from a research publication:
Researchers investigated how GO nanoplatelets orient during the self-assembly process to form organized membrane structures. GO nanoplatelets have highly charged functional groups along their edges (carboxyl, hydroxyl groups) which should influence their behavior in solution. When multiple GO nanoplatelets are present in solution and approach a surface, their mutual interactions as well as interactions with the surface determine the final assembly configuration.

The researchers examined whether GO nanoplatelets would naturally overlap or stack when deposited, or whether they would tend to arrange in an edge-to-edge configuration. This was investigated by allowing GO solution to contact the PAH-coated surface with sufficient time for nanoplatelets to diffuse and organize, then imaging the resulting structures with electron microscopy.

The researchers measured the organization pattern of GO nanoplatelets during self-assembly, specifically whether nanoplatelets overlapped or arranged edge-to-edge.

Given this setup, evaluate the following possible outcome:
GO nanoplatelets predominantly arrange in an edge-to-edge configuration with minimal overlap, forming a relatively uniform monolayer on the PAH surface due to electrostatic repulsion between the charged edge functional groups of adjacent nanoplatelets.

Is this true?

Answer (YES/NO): YES